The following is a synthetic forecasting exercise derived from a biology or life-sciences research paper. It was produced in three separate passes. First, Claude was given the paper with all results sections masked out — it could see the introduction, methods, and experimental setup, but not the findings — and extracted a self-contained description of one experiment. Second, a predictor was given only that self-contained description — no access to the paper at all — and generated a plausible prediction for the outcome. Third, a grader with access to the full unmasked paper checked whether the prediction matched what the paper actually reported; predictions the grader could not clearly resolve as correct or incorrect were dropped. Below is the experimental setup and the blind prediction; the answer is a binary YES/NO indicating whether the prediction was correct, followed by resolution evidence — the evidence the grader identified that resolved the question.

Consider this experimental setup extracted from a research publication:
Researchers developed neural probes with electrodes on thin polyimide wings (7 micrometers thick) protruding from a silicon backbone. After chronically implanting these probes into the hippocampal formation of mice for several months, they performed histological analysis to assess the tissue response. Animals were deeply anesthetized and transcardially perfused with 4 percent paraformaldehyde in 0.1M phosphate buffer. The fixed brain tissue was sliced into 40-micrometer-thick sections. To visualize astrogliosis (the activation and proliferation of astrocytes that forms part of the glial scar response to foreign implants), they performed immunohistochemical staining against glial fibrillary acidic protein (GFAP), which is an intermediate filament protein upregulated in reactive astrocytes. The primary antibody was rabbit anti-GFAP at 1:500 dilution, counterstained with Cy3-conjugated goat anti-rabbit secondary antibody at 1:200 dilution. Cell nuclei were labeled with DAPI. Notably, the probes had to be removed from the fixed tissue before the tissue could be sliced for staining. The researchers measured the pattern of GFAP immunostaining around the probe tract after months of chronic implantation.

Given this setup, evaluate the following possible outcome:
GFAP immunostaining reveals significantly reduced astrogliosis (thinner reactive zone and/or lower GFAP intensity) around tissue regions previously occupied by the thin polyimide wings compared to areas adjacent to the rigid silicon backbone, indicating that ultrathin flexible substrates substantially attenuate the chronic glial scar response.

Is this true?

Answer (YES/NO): YES